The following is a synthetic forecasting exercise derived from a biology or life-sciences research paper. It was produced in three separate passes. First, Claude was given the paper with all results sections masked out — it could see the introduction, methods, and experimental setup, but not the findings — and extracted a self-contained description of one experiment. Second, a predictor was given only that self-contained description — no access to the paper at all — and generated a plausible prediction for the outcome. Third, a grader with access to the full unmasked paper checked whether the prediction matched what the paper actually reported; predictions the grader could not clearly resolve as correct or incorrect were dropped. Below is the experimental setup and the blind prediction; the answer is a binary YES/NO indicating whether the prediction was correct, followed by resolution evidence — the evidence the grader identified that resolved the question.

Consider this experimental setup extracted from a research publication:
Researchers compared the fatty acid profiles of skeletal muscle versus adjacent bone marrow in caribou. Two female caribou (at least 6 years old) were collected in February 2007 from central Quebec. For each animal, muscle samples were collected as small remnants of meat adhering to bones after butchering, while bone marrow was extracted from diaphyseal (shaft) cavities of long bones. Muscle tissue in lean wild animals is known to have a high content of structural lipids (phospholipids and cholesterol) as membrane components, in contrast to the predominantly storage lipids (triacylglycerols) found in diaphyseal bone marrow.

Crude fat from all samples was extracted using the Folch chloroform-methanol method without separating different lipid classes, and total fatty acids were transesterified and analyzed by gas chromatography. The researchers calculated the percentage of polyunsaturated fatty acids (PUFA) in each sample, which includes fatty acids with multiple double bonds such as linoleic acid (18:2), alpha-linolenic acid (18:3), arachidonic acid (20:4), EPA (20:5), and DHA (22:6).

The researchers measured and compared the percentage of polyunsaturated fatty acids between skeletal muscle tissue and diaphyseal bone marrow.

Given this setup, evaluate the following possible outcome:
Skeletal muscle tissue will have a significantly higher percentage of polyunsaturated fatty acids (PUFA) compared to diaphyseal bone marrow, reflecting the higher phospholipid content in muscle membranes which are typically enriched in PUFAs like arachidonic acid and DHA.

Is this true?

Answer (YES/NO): YES